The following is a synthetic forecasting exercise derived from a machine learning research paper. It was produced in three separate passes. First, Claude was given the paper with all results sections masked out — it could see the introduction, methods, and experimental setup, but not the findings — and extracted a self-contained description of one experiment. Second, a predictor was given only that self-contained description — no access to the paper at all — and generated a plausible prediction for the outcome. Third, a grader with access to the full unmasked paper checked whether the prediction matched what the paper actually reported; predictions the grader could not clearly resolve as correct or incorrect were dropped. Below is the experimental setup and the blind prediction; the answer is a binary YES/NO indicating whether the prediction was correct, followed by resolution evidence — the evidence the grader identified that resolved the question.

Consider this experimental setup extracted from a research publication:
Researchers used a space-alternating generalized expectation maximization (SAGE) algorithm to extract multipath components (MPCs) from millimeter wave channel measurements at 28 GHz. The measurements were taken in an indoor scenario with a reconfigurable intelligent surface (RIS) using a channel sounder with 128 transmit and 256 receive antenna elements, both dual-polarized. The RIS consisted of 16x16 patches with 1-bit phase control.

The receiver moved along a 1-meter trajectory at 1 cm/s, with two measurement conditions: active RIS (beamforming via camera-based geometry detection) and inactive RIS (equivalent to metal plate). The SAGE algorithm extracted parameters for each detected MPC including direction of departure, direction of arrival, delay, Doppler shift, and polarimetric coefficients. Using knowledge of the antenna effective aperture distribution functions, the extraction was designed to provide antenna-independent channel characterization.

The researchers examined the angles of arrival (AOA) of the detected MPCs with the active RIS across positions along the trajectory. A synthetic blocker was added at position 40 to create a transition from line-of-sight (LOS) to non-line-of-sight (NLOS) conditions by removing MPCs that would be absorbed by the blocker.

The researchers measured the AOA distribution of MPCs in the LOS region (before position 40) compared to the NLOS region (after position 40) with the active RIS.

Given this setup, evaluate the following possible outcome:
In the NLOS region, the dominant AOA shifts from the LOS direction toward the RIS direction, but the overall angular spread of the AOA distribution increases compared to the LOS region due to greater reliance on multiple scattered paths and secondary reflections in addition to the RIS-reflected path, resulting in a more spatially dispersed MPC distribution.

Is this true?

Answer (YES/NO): NO